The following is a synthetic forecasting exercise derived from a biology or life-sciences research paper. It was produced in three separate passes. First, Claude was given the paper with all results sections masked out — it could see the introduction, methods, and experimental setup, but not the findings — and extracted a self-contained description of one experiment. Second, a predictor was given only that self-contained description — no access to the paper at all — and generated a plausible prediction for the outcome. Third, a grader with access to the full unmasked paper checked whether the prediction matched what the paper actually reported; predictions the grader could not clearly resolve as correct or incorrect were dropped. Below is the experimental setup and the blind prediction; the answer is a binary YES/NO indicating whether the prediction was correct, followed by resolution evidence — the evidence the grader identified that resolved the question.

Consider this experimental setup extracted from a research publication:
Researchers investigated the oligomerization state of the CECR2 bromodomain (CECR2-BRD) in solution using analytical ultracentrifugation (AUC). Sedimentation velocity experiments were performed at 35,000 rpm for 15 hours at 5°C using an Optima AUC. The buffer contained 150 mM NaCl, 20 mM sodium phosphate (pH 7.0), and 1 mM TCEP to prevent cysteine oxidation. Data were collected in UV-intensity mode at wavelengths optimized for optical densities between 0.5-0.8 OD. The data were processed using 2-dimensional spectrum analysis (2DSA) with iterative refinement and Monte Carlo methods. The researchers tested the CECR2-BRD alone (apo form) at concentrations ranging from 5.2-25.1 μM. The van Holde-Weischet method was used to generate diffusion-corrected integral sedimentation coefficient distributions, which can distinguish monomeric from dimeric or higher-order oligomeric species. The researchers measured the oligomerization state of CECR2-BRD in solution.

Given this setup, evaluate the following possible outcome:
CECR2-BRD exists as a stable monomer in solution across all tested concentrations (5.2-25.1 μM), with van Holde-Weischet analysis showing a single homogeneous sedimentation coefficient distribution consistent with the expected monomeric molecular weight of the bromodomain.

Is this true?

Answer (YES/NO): YES